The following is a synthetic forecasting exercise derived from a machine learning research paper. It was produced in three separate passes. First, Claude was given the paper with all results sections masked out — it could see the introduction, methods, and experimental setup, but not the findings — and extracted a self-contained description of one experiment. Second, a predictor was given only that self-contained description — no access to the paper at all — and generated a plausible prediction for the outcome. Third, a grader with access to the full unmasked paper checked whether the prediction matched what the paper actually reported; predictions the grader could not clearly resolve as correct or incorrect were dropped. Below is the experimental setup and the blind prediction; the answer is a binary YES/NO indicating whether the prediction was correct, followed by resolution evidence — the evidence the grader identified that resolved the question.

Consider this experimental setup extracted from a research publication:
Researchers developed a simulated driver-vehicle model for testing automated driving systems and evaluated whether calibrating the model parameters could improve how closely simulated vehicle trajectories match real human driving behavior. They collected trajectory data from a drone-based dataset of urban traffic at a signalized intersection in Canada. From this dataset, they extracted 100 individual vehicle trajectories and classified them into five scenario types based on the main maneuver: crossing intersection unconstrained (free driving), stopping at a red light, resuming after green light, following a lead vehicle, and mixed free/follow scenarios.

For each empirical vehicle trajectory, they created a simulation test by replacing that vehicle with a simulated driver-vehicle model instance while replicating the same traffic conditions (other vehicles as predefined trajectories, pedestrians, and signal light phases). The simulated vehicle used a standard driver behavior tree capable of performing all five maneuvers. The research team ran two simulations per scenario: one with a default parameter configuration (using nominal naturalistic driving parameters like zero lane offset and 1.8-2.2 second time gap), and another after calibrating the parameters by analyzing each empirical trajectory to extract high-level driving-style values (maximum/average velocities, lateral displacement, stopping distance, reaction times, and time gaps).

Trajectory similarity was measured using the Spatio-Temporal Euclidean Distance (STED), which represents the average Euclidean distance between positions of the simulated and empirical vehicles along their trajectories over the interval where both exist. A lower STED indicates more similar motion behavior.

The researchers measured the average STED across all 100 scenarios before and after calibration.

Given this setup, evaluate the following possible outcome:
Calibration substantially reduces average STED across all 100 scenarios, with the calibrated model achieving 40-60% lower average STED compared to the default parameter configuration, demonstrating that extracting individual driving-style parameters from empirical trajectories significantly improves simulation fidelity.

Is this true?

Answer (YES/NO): NO